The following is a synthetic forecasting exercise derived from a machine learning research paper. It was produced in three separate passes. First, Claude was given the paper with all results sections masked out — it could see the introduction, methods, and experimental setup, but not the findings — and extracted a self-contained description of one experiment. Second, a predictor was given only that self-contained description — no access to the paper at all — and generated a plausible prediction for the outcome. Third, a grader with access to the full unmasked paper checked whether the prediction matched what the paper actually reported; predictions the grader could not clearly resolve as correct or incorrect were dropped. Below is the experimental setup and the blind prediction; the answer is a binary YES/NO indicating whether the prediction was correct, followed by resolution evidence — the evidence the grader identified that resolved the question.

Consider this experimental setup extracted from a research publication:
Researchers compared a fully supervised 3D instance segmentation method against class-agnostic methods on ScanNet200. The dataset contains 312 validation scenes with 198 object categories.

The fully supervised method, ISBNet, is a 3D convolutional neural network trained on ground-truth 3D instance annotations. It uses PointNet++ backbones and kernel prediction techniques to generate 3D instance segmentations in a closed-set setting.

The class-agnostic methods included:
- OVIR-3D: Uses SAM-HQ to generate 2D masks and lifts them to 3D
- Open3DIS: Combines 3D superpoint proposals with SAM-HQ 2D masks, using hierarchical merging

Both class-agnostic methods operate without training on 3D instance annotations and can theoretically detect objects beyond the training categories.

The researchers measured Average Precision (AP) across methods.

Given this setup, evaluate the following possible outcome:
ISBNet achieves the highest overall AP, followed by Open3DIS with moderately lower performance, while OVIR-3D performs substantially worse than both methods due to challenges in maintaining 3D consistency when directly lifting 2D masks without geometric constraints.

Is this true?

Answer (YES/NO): YES